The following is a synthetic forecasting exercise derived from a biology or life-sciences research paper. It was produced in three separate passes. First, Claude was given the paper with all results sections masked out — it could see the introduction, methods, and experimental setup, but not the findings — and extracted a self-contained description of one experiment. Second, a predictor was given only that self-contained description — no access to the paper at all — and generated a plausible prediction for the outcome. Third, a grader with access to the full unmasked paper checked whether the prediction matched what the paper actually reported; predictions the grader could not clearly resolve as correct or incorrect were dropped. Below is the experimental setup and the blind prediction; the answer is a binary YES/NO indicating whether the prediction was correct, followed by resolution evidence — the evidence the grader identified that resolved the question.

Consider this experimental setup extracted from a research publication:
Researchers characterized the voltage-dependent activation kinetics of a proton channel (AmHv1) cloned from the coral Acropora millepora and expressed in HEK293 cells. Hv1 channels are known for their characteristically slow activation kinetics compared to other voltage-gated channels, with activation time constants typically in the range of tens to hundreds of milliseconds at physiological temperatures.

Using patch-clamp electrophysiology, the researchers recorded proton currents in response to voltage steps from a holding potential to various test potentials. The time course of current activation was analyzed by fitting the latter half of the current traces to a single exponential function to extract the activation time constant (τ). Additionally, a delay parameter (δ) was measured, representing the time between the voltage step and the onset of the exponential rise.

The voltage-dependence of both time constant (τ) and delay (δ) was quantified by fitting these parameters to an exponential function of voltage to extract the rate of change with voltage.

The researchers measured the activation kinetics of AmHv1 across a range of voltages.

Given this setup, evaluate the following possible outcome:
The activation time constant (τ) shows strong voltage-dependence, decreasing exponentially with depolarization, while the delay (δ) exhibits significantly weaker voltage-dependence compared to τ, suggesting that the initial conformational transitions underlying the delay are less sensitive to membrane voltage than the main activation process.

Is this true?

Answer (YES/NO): NO